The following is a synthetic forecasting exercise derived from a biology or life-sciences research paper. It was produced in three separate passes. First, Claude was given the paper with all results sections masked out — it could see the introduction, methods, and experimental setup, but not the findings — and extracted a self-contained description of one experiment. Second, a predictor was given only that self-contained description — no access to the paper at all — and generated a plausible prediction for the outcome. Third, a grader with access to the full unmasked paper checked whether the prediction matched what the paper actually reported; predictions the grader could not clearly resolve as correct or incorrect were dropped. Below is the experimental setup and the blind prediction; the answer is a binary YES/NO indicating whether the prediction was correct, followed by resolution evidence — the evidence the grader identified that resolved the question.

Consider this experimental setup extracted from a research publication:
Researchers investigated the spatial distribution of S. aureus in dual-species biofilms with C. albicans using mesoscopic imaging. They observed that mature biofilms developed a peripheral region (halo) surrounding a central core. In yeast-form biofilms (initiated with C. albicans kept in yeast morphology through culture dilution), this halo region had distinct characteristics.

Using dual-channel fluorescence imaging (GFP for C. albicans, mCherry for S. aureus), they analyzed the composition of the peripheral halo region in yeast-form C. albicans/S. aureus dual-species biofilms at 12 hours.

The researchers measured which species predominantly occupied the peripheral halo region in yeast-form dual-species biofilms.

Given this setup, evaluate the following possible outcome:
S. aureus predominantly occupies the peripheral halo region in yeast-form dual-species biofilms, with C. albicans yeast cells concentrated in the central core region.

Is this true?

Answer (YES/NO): NO